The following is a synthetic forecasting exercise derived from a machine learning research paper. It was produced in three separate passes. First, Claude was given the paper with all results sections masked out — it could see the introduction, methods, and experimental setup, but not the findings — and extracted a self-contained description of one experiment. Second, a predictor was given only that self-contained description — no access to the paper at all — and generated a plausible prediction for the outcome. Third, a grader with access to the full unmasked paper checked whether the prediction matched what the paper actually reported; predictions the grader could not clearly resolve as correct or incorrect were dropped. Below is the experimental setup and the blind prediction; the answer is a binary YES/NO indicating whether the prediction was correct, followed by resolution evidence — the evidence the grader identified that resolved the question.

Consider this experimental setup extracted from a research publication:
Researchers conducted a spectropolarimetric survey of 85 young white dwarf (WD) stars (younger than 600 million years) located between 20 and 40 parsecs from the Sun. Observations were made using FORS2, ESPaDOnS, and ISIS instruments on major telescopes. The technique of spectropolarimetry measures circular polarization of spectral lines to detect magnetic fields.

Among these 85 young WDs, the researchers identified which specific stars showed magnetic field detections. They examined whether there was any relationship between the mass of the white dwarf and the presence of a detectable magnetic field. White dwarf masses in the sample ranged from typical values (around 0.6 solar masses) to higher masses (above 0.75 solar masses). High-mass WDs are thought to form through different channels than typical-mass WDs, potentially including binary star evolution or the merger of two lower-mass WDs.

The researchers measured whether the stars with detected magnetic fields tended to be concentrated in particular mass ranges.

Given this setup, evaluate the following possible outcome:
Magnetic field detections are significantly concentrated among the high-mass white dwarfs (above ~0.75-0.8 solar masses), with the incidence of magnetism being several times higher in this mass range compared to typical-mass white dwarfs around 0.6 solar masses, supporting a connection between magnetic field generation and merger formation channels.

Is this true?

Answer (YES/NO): YES